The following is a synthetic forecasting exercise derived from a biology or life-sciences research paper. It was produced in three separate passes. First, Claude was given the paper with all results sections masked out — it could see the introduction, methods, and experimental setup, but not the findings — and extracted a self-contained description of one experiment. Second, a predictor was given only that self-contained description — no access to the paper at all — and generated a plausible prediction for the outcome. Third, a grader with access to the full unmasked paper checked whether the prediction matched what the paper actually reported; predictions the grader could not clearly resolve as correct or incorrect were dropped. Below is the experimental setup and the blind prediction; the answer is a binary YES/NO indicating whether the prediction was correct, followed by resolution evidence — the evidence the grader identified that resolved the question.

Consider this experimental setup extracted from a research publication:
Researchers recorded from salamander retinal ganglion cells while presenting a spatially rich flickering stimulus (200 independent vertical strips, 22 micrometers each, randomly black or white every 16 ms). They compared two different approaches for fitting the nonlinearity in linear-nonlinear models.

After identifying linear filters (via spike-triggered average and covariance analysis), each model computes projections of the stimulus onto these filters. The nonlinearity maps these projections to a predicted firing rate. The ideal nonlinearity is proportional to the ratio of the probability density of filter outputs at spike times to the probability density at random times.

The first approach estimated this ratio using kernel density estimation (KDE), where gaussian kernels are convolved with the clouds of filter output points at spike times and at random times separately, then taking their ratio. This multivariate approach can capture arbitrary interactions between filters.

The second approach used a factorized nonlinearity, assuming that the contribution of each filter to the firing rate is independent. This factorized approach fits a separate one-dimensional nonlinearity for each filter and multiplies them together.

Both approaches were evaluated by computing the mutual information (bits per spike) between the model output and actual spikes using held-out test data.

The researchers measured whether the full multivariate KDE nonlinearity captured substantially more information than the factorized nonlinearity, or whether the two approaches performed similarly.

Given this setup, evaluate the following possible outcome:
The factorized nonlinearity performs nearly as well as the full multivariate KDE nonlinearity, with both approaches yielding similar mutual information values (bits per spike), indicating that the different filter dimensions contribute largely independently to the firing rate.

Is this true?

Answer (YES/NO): YES